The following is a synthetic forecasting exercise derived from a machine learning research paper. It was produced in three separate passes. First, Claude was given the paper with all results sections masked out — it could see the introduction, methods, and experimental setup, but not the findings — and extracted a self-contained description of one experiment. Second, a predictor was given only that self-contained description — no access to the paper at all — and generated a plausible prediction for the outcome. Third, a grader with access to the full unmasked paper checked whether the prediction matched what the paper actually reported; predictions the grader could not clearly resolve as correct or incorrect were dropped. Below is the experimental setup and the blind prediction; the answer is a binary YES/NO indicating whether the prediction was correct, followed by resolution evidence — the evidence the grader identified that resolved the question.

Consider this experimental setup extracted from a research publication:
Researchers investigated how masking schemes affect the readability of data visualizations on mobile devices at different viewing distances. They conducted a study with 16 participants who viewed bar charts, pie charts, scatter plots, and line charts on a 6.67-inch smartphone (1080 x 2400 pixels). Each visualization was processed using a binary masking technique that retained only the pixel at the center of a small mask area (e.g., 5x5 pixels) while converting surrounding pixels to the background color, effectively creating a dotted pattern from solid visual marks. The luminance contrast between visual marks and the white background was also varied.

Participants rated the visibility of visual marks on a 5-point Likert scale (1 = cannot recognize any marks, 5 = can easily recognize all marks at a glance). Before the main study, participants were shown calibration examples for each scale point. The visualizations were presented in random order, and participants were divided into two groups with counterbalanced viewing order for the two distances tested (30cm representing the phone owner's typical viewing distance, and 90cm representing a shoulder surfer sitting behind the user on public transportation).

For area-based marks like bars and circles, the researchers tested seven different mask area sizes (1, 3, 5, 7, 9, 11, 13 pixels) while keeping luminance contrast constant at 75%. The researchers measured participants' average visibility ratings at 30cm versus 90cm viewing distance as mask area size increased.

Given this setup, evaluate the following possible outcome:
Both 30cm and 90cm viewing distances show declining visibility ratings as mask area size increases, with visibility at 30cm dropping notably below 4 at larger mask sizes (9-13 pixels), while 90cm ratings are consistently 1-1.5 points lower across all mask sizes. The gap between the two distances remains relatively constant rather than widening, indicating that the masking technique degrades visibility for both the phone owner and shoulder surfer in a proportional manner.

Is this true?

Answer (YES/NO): NO